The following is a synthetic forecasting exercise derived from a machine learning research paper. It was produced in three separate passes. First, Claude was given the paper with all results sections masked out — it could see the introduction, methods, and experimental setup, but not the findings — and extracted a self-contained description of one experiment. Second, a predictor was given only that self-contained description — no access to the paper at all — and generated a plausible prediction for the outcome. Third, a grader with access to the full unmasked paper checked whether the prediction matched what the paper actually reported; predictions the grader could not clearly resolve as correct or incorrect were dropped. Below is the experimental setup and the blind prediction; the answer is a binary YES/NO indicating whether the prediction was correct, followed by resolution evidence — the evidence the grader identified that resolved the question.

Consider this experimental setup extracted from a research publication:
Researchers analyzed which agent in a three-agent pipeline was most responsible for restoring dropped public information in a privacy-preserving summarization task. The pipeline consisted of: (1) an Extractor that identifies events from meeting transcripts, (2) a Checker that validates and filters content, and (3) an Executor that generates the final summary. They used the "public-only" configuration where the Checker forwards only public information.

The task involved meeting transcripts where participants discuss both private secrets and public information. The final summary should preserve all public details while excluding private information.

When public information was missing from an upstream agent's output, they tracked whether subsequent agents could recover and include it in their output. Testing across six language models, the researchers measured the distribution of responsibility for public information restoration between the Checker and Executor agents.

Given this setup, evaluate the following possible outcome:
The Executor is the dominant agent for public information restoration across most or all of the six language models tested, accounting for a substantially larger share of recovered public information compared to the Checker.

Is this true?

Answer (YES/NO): NO